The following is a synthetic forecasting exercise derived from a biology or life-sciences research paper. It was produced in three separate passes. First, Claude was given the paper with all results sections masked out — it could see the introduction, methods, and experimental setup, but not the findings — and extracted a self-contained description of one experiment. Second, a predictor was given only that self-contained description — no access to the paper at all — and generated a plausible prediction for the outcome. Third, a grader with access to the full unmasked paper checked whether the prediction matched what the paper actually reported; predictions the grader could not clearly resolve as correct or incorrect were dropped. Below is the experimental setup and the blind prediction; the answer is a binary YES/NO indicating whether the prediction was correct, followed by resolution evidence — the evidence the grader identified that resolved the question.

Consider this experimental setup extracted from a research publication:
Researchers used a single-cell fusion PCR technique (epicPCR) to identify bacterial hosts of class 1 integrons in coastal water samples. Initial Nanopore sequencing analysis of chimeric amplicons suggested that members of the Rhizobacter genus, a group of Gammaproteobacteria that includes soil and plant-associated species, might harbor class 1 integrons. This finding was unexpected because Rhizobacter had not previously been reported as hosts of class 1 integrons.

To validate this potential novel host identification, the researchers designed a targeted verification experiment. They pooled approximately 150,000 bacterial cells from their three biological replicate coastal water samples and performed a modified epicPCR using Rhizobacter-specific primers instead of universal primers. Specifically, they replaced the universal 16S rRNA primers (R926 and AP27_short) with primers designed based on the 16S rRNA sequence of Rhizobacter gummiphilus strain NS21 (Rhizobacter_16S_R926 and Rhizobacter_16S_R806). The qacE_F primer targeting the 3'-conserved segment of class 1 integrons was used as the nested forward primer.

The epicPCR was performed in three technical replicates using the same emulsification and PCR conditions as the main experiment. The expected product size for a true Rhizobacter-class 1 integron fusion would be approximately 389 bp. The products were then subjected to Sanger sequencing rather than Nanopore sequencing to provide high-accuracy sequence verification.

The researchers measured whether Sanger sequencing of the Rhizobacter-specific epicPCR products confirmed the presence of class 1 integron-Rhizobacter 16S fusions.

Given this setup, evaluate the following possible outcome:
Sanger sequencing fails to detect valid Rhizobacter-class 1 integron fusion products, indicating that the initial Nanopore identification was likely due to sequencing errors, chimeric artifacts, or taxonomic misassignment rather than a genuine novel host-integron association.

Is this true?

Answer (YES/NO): NO